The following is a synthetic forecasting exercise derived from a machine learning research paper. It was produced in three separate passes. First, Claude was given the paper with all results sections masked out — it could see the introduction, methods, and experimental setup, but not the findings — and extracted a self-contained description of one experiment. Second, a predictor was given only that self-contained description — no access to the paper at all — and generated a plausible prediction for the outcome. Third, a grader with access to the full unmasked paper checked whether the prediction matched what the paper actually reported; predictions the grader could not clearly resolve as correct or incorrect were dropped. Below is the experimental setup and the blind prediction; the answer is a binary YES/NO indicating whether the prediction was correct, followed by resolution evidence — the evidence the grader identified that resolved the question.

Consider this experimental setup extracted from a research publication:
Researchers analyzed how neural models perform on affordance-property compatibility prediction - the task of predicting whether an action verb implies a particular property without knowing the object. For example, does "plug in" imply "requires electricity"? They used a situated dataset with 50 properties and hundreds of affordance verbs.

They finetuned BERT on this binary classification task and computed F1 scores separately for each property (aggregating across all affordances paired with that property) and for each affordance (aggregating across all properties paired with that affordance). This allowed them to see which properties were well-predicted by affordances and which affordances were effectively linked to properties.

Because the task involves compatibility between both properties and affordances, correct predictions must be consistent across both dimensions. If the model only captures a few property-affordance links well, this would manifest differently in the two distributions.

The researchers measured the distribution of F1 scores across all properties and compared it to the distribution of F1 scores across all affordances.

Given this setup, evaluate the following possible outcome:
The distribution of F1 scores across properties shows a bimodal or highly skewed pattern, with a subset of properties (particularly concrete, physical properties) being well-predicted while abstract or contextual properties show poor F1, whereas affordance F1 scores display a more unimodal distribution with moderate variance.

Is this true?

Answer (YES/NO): NO